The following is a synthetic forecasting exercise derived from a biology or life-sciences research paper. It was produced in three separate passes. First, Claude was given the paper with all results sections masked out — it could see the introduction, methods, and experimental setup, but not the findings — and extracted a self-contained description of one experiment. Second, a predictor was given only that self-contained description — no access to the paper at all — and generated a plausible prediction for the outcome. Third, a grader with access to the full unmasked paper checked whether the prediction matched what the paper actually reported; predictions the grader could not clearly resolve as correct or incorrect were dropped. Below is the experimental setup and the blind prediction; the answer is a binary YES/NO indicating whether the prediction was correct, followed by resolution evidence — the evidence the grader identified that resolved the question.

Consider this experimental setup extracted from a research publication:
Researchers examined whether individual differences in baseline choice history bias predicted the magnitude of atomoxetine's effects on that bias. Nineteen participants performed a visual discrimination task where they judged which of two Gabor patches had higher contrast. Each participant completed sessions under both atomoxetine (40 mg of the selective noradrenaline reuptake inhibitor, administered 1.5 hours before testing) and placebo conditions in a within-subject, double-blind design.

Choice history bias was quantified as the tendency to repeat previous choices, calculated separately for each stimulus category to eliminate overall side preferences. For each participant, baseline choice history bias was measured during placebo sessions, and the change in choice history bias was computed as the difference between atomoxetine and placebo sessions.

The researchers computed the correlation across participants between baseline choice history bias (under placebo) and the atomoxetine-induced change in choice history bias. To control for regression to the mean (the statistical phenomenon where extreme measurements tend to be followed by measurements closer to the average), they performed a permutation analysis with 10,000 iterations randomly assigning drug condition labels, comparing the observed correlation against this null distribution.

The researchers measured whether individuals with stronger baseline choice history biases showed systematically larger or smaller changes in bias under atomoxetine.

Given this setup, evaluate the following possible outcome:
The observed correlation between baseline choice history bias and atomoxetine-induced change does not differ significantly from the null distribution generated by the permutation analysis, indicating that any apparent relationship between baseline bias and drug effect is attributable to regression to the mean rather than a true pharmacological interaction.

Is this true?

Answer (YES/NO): NO